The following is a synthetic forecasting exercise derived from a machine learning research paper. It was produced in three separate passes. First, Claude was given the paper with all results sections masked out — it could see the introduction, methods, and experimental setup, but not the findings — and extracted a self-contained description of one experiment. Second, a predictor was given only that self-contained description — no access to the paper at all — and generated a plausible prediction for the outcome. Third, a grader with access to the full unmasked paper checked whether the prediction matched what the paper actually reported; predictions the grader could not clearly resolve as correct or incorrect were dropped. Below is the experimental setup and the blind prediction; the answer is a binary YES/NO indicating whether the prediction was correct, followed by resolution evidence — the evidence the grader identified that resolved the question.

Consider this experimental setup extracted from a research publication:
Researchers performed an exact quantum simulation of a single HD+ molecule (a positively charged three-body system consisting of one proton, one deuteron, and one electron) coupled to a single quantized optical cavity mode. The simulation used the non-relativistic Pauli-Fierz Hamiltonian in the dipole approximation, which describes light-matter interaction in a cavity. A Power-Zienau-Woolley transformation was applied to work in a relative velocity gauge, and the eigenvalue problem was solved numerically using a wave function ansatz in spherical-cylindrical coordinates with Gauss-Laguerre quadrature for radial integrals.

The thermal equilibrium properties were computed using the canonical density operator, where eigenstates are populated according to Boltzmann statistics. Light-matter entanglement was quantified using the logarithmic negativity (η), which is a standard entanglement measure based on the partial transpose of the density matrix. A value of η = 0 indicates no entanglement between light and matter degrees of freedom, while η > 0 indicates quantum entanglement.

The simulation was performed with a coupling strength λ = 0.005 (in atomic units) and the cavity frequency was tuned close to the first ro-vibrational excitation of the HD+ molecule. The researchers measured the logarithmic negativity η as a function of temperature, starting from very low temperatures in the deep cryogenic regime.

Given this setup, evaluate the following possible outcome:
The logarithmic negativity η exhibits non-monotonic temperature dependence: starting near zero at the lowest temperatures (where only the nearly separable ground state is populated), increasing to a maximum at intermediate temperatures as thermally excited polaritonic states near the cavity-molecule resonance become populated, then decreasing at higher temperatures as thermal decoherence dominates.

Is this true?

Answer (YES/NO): NO